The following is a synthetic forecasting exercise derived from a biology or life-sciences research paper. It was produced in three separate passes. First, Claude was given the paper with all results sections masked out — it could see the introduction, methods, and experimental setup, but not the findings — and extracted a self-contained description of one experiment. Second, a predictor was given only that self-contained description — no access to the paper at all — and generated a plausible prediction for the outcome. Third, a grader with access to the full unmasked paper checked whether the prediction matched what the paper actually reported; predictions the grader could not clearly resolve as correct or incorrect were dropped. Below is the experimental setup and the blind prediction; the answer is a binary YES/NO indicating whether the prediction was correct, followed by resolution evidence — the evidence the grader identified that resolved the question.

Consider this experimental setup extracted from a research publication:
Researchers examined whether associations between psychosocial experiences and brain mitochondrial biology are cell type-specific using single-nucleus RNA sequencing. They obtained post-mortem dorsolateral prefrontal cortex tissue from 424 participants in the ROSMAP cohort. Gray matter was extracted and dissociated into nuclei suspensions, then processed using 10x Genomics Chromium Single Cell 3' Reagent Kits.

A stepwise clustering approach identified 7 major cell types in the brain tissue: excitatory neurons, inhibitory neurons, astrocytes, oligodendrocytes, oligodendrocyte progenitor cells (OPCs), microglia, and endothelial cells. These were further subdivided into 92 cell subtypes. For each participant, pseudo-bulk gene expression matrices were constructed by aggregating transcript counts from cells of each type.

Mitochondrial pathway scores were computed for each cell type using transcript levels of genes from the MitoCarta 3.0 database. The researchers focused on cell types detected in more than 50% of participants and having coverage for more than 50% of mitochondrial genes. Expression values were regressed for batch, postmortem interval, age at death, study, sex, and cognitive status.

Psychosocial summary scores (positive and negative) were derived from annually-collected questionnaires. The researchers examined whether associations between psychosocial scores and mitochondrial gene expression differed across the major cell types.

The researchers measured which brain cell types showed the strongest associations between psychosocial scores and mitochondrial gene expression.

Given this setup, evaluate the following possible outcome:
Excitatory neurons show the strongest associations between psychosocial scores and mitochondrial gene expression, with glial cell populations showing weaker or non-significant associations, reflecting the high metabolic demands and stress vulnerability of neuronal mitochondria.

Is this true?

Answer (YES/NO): NO